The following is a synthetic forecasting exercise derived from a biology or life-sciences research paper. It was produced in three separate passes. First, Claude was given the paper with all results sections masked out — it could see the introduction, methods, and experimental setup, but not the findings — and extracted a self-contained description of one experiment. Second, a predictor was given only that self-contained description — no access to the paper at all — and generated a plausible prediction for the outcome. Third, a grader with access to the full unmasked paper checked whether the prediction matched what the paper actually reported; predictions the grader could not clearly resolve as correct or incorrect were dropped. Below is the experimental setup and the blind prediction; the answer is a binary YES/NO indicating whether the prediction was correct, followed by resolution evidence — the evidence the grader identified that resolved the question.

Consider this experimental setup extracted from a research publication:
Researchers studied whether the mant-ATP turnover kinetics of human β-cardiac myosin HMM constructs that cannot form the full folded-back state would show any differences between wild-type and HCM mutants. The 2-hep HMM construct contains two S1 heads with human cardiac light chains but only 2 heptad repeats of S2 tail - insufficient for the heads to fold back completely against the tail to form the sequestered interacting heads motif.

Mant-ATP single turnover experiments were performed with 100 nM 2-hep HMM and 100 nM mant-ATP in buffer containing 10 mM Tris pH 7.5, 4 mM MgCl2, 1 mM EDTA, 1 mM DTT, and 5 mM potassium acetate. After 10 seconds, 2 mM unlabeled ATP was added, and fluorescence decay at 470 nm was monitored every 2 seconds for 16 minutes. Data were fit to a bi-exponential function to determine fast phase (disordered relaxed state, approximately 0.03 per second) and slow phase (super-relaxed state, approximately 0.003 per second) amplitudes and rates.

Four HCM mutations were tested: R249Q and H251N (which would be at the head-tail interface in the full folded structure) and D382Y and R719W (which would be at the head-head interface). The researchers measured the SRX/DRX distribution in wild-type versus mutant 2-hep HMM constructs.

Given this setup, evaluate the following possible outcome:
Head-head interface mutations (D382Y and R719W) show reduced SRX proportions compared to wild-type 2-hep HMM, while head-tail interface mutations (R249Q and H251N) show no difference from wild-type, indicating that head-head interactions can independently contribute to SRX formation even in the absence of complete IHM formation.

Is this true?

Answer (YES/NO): NO